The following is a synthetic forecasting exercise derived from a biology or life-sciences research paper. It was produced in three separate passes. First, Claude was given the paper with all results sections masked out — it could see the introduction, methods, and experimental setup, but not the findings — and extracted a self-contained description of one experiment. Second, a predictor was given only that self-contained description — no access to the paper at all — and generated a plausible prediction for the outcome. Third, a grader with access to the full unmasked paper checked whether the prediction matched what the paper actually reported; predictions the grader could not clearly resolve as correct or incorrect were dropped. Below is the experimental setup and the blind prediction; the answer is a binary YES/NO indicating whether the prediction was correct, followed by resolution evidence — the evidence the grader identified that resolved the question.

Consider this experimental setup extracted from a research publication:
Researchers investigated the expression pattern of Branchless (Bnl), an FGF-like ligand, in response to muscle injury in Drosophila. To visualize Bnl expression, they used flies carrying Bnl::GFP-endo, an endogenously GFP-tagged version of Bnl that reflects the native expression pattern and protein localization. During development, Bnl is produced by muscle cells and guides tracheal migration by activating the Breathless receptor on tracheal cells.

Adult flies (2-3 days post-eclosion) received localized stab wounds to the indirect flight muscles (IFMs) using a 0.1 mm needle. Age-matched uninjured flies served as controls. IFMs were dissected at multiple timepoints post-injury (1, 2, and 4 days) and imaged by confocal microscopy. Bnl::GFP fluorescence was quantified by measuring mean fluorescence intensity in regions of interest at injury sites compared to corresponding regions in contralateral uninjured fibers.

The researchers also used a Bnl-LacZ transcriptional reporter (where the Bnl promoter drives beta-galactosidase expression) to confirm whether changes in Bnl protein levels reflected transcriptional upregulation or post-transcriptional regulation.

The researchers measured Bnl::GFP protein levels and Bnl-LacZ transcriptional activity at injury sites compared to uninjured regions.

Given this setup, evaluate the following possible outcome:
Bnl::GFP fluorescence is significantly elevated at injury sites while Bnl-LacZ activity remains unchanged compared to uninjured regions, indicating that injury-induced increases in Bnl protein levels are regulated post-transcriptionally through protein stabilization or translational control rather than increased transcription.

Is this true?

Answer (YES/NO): NO